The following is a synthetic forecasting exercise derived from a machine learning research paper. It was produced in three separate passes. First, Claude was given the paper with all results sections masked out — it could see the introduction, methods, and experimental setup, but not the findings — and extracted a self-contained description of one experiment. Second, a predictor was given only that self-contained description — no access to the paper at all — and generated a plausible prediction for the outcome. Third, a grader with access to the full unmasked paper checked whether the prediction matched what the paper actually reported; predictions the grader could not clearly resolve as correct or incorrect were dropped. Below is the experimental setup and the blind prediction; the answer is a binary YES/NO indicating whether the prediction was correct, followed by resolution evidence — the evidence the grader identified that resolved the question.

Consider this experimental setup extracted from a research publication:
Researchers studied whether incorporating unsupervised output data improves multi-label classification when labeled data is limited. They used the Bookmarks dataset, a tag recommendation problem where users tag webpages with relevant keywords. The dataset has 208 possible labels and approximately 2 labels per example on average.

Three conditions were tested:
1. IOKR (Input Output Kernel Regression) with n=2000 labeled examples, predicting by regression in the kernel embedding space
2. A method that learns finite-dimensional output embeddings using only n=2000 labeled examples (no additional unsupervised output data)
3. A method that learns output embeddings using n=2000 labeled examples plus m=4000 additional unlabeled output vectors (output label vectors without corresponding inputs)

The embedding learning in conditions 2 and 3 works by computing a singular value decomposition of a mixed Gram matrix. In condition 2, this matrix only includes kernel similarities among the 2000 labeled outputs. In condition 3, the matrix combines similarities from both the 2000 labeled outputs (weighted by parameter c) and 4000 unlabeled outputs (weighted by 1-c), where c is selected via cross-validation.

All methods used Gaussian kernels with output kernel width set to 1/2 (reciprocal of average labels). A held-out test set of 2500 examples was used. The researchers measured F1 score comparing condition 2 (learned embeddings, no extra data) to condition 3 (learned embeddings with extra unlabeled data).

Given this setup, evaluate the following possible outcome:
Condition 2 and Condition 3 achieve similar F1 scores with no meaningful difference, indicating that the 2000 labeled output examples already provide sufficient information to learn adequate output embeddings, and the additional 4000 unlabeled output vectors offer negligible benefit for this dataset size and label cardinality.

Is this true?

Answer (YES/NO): NO